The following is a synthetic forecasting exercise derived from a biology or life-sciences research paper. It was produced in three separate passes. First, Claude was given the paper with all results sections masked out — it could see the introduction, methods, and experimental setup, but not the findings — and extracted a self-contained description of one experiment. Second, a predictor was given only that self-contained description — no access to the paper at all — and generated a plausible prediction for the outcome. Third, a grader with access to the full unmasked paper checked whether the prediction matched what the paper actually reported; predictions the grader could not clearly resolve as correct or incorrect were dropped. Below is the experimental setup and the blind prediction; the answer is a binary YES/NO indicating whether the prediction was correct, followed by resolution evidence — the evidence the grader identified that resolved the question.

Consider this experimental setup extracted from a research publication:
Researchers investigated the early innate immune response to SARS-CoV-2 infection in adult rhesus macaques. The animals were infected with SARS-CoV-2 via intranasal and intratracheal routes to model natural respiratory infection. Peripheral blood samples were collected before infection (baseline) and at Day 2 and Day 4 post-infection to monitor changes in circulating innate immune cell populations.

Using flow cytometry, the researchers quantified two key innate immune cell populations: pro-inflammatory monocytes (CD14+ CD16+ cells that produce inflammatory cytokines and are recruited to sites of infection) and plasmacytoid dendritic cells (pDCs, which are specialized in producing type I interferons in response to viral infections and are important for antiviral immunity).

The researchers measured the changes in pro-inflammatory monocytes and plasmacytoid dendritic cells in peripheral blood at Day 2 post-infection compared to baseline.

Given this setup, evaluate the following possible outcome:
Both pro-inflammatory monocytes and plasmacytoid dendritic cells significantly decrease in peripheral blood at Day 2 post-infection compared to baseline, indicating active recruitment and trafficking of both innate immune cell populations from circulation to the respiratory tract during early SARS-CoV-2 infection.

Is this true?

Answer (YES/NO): NO